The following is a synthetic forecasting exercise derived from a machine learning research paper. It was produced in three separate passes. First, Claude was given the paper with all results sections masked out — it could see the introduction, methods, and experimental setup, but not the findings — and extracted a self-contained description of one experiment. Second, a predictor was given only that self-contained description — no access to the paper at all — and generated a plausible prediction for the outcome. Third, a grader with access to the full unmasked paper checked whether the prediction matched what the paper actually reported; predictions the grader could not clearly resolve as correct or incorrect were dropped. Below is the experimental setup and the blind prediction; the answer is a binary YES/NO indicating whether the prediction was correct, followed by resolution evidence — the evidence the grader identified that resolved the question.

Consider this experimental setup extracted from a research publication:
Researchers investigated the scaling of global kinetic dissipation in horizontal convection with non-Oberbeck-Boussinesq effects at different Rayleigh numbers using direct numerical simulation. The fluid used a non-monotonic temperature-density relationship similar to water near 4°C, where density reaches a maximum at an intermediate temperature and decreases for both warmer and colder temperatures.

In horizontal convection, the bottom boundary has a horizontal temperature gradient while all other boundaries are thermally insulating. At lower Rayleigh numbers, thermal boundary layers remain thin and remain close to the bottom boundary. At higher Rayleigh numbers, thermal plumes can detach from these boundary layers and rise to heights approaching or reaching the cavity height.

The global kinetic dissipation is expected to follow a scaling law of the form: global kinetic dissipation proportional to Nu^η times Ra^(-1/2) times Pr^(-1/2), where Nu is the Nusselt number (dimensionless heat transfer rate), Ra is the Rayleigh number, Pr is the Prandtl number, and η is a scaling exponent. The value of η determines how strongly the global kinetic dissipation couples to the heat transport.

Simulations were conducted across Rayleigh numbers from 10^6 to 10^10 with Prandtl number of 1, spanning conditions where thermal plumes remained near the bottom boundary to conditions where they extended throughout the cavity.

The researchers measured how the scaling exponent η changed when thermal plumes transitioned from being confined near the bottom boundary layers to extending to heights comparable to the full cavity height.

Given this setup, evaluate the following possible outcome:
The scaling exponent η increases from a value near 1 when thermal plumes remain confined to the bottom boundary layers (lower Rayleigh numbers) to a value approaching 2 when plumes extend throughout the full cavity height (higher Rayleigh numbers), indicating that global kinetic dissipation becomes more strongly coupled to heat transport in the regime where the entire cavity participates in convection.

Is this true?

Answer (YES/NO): NO